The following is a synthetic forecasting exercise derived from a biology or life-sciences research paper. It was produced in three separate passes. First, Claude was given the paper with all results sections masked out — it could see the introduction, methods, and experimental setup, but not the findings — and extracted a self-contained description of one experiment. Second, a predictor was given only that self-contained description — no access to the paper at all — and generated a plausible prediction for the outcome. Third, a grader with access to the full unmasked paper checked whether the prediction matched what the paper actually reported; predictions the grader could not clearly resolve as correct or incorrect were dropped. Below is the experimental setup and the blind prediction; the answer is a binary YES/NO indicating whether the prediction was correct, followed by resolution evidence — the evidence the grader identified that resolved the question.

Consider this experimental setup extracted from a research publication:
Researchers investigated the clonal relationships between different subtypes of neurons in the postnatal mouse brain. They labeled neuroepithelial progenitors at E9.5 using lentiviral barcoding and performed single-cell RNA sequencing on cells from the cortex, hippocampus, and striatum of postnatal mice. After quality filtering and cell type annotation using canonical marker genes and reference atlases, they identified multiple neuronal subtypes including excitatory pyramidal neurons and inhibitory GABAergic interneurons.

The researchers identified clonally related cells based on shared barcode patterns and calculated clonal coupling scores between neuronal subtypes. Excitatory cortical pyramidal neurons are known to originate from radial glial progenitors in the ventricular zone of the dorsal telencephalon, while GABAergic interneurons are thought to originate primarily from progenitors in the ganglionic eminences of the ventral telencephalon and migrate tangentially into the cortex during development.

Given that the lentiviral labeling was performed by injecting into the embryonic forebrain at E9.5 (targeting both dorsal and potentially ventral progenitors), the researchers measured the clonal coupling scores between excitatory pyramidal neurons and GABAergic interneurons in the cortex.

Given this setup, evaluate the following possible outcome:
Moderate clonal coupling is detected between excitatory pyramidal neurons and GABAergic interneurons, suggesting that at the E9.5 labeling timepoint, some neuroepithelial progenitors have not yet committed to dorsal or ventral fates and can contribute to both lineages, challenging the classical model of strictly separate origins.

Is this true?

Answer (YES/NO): NO